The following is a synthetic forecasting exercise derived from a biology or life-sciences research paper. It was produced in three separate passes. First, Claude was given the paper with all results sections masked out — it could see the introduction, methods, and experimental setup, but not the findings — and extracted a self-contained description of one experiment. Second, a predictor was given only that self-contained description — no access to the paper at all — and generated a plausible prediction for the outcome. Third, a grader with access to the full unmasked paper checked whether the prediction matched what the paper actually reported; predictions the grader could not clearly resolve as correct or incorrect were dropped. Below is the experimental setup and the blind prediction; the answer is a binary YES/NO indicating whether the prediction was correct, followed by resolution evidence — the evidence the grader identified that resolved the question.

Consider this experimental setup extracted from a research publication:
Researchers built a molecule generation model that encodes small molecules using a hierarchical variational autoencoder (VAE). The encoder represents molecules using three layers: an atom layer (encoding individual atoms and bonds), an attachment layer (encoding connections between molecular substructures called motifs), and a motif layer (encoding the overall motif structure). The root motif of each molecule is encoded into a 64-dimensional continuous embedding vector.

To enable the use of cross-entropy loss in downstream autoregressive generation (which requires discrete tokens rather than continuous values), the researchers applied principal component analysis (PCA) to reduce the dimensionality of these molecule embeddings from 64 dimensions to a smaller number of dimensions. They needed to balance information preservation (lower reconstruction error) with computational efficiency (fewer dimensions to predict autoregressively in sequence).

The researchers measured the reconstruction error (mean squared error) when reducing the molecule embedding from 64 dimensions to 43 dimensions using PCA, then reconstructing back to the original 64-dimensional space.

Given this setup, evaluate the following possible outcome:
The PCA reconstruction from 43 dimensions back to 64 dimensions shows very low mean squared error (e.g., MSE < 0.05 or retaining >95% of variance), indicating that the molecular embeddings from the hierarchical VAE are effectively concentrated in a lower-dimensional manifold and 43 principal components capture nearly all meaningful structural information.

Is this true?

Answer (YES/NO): YES